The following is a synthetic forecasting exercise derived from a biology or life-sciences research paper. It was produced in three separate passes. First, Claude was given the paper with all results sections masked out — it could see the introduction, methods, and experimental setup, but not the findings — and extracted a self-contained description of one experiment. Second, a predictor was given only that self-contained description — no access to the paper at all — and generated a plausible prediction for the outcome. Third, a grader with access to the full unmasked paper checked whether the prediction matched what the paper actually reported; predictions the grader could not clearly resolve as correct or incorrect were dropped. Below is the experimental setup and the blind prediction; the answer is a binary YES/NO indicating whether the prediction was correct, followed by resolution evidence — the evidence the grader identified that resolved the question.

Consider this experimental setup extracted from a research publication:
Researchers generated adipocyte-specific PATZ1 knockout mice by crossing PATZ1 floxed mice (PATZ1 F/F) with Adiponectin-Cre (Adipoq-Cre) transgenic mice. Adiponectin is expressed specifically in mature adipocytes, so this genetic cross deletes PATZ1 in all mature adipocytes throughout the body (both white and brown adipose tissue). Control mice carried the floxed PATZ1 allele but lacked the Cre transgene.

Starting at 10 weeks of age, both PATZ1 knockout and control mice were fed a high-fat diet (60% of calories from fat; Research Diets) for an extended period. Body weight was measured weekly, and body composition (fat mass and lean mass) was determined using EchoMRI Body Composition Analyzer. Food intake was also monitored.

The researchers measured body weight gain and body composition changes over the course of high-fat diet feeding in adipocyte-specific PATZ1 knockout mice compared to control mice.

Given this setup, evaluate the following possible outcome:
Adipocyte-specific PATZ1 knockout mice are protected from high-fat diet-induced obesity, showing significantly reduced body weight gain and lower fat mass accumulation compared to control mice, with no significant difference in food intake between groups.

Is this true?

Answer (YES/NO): NO